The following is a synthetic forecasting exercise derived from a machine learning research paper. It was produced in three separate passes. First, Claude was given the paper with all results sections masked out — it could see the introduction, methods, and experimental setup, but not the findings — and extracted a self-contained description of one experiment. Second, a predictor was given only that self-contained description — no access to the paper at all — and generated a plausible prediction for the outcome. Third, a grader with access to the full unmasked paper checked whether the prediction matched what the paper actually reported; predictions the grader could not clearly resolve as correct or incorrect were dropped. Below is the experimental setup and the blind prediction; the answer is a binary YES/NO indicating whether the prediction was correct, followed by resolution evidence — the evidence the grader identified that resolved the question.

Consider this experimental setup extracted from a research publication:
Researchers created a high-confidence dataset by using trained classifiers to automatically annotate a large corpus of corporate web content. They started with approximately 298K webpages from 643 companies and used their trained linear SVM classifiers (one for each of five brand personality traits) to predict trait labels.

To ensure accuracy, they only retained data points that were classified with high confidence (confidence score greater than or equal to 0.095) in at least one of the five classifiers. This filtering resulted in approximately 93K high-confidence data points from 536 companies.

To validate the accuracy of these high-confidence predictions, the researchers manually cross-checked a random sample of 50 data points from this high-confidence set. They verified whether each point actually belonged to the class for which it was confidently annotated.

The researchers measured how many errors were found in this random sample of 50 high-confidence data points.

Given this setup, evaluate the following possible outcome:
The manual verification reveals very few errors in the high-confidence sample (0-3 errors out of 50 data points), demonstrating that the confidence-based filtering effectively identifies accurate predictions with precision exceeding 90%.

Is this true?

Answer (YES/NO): YES